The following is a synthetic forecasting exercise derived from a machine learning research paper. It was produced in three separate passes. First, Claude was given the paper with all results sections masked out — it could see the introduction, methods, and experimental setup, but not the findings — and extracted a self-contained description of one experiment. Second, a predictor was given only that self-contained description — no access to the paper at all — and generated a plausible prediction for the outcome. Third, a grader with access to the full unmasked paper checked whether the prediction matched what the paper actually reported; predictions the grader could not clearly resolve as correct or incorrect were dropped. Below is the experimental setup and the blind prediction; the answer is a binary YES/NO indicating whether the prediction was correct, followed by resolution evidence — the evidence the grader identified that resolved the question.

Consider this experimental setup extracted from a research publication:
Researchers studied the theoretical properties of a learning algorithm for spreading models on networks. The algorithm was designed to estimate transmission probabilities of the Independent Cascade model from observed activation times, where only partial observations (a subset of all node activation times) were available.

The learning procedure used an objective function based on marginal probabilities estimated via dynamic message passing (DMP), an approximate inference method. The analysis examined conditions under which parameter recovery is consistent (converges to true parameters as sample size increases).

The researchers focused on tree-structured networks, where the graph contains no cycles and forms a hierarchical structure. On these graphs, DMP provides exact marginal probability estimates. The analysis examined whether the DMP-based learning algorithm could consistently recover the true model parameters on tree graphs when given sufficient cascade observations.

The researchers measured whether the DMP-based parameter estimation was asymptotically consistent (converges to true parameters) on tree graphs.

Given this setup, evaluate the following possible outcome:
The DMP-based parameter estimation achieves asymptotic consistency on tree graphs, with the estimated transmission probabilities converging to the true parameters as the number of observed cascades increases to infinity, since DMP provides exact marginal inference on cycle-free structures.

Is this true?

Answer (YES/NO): YES